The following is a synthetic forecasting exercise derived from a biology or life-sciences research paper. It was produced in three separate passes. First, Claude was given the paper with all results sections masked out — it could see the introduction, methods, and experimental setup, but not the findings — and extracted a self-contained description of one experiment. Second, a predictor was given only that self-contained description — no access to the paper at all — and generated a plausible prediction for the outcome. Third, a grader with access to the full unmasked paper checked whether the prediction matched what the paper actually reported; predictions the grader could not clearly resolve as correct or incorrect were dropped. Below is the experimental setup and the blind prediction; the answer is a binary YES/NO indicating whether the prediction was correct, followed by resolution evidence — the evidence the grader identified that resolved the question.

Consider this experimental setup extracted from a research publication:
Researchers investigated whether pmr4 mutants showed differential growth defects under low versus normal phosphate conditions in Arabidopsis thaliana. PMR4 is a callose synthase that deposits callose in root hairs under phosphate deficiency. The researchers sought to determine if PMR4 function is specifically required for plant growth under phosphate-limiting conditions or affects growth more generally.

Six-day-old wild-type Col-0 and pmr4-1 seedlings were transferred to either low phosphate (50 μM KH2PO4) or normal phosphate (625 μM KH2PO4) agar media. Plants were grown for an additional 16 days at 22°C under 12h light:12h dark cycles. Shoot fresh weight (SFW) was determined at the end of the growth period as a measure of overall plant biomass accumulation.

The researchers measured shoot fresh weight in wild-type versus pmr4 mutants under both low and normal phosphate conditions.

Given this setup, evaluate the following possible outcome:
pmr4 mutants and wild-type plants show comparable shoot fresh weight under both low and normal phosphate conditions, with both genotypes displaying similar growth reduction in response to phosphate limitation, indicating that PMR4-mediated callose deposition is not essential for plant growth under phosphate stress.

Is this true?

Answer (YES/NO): NO